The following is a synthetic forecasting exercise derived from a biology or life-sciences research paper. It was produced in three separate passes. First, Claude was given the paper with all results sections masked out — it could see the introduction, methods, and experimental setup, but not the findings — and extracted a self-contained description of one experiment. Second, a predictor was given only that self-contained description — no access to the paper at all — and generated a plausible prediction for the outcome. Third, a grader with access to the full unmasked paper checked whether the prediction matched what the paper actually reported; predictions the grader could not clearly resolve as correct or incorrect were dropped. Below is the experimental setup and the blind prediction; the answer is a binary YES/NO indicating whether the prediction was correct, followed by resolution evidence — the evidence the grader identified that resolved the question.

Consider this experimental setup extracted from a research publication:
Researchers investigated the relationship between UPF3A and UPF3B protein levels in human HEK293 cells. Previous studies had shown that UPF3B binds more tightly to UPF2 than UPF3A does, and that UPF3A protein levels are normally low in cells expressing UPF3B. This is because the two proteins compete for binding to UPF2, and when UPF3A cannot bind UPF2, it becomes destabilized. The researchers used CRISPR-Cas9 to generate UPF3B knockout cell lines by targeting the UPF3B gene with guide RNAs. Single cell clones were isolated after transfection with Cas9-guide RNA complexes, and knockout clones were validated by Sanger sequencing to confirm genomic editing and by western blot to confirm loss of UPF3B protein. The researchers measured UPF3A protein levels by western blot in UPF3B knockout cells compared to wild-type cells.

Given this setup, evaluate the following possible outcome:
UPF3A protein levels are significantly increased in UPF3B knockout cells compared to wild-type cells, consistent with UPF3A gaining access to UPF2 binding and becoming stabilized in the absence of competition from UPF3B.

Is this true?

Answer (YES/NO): YES